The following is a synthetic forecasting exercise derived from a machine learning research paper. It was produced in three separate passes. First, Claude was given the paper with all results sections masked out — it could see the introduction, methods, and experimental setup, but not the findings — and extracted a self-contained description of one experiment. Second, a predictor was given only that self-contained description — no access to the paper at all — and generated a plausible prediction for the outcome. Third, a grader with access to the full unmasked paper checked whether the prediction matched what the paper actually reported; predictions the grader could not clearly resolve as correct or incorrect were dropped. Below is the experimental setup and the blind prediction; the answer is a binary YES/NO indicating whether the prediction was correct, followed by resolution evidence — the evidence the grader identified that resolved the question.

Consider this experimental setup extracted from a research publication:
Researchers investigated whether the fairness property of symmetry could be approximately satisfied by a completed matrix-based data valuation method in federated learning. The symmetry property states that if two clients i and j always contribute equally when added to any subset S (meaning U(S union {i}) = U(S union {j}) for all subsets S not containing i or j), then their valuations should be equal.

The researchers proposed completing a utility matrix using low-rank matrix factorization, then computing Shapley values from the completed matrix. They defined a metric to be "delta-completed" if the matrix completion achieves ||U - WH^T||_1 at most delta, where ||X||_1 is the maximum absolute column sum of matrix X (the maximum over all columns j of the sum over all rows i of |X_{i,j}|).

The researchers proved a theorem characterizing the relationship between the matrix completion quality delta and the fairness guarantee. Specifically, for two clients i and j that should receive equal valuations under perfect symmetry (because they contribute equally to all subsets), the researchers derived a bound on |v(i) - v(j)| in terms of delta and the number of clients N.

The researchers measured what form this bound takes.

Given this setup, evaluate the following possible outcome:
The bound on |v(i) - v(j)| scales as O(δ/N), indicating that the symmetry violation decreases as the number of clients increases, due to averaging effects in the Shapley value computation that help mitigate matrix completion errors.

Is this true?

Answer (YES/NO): YES